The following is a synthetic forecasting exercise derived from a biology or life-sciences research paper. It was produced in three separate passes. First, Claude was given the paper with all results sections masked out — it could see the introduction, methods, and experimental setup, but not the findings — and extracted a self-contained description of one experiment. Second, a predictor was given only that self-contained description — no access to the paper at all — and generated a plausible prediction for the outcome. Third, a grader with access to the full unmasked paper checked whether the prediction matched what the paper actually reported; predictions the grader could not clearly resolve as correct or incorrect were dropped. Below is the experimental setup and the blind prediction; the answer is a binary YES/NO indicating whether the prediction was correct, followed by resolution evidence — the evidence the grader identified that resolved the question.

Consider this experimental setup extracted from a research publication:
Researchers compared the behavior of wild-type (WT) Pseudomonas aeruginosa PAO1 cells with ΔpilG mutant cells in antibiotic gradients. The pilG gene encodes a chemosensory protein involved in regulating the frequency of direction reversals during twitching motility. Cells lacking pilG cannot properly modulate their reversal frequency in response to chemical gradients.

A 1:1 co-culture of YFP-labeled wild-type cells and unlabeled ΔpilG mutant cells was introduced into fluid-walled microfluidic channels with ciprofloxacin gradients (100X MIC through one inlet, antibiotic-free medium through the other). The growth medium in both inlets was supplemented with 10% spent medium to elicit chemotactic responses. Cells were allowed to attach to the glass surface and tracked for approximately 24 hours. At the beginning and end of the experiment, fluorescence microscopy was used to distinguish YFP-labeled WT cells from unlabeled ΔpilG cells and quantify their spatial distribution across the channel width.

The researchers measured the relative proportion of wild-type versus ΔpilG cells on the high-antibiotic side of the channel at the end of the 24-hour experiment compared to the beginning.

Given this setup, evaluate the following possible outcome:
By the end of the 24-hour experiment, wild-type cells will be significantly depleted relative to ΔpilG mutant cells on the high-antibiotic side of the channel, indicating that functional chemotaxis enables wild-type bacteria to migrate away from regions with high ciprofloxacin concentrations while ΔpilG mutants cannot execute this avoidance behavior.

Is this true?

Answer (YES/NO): NO